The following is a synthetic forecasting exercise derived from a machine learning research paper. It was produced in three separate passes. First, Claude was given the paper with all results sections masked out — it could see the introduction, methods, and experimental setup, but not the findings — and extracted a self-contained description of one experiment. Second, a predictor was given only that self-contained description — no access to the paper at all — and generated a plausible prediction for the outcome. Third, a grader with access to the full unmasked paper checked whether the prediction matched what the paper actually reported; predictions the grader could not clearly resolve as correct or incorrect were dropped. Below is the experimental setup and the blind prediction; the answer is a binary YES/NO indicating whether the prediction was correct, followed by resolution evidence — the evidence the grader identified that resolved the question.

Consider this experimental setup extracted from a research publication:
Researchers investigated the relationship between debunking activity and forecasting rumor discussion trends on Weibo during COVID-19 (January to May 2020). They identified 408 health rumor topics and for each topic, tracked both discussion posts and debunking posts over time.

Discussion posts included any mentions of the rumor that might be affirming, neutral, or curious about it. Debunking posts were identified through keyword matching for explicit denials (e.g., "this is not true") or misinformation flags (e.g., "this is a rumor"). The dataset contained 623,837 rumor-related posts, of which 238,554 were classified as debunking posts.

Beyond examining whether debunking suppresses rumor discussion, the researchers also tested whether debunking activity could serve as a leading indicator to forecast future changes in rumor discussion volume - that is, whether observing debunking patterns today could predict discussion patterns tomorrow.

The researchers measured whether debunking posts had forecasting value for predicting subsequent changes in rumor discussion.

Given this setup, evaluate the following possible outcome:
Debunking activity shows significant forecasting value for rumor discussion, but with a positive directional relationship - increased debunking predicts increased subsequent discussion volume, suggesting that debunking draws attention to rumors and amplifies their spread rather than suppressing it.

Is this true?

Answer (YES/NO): NO